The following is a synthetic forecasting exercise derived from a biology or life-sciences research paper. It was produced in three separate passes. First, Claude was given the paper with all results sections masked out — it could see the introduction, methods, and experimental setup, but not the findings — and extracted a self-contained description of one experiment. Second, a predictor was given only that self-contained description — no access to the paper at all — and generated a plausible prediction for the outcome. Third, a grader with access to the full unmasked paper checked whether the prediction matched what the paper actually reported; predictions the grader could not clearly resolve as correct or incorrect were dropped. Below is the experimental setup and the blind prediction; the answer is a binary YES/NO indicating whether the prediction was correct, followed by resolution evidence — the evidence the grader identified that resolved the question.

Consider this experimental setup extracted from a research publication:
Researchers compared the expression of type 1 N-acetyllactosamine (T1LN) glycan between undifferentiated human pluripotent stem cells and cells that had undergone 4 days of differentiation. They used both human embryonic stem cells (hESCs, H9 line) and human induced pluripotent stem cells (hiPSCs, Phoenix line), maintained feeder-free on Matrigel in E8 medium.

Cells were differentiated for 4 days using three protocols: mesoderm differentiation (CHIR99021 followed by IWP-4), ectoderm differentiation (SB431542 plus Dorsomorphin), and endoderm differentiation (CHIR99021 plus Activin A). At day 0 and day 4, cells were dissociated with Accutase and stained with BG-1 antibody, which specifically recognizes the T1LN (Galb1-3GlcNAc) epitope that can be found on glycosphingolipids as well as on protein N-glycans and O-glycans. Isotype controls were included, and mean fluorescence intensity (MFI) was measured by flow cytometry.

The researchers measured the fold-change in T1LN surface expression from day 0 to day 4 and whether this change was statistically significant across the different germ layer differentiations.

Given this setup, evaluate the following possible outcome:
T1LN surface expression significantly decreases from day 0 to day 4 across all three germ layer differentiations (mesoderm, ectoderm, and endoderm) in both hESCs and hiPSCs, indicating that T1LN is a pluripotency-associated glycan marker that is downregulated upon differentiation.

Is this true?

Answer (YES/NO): YES